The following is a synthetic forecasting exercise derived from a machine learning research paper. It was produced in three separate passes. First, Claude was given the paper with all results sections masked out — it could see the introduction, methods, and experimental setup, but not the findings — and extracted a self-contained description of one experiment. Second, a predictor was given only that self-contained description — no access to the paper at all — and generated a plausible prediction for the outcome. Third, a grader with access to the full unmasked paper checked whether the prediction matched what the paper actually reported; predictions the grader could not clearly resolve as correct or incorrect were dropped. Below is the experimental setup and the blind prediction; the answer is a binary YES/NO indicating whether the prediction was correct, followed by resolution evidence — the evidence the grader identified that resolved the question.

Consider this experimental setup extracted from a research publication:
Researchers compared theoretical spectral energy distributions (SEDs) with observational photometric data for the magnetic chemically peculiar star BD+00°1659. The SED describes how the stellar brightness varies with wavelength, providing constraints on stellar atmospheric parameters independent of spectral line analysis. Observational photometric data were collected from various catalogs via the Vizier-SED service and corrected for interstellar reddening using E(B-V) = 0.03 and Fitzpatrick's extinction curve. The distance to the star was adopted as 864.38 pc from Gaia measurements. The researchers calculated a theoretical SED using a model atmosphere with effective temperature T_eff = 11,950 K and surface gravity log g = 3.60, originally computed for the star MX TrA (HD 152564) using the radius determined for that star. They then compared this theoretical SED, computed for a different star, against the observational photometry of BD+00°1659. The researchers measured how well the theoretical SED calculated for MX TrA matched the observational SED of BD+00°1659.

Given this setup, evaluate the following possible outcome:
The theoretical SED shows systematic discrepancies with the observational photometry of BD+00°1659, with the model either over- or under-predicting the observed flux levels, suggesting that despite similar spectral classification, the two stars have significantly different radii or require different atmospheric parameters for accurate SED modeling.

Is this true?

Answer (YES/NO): NO